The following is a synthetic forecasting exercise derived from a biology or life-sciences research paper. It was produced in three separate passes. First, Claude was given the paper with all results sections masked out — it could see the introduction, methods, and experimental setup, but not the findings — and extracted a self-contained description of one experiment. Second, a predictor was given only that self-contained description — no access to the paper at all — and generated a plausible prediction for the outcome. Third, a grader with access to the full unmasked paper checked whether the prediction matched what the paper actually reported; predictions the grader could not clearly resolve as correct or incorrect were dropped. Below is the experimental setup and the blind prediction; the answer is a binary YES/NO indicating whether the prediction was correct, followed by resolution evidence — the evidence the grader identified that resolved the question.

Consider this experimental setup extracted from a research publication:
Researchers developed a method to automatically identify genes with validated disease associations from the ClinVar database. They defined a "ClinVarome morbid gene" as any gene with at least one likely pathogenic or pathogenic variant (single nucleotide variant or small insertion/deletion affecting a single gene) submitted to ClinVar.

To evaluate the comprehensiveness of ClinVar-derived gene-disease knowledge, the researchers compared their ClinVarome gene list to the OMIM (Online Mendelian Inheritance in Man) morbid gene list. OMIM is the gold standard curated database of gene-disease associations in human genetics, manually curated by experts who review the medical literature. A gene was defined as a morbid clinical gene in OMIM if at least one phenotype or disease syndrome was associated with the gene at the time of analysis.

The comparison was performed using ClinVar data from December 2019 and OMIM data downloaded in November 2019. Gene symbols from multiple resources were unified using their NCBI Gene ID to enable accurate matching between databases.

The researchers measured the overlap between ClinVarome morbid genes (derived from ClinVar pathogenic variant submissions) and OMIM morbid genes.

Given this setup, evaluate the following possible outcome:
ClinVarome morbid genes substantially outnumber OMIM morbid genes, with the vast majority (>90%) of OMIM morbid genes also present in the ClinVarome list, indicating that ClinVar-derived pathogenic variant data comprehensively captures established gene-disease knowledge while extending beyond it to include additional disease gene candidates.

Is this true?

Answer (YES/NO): YES